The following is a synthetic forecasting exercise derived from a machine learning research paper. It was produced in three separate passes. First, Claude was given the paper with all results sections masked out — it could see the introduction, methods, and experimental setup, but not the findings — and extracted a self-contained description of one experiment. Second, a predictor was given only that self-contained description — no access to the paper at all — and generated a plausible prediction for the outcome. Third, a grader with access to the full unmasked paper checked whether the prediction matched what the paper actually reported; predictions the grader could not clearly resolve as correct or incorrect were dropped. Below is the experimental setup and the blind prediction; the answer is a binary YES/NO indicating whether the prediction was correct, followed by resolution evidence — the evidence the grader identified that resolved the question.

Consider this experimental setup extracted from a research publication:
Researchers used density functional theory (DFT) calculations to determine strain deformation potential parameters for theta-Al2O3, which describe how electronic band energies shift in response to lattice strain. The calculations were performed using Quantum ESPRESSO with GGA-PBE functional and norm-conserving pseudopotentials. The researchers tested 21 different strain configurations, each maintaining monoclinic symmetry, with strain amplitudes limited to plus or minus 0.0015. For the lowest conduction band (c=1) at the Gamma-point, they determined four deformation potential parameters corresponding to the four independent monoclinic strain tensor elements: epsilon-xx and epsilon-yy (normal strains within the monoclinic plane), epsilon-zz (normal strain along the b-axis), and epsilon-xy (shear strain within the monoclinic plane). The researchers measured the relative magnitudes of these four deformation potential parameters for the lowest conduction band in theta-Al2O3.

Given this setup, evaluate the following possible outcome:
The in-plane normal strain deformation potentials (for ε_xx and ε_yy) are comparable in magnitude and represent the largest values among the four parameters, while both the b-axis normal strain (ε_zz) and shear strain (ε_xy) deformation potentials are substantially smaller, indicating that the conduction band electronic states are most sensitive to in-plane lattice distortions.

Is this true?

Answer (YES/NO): NO